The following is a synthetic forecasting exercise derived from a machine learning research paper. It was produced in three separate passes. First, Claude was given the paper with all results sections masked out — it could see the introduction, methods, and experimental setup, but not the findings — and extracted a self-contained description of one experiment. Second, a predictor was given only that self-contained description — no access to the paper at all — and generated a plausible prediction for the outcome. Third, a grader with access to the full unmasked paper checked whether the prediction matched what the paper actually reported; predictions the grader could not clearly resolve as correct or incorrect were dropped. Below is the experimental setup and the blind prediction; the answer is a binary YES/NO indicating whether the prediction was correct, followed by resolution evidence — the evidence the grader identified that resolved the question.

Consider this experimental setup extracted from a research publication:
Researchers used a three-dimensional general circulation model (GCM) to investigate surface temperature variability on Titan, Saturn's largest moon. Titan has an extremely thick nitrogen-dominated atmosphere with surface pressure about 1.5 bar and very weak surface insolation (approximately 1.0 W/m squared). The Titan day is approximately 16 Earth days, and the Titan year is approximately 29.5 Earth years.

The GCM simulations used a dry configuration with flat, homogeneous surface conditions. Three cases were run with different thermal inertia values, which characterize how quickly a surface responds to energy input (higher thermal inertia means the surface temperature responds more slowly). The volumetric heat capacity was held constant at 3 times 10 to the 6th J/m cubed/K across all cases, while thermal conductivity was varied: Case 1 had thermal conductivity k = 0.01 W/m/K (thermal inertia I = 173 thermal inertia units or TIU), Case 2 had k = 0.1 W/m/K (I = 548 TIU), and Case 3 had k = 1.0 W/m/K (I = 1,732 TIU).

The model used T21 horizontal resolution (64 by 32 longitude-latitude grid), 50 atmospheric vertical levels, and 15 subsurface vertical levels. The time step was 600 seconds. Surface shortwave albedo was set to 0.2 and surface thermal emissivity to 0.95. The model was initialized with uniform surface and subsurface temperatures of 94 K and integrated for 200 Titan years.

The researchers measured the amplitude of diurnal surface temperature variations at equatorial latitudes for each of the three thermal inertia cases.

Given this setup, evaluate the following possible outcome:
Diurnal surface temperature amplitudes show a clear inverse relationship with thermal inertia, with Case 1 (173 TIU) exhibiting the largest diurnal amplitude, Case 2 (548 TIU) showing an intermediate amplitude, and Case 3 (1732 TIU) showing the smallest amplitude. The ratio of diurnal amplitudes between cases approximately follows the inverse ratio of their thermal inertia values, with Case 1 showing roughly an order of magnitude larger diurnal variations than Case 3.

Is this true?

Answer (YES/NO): NO